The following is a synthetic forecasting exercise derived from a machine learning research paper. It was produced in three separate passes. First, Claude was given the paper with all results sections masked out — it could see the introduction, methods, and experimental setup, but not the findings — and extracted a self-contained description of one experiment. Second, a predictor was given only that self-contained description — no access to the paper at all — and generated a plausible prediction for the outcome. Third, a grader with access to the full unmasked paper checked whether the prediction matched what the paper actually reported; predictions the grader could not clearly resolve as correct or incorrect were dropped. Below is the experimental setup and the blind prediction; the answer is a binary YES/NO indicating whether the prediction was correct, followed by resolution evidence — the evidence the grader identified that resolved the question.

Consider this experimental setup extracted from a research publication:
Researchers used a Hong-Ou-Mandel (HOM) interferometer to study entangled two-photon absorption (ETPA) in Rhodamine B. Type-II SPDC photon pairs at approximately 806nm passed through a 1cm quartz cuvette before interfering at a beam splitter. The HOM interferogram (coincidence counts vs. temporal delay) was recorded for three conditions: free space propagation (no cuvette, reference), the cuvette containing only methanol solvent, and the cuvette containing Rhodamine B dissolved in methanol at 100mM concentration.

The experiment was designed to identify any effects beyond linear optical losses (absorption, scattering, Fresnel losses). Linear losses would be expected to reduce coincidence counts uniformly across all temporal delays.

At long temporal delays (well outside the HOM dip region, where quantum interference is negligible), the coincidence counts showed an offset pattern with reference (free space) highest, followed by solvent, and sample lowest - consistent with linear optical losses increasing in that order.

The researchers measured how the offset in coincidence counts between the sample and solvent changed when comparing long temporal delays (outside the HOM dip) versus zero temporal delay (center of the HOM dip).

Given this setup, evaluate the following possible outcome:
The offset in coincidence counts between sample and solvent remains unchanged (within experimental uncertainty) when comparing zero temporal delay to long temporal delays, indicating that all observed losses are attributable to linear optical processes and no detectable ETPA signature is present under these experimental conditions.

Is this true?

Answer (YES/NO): NO